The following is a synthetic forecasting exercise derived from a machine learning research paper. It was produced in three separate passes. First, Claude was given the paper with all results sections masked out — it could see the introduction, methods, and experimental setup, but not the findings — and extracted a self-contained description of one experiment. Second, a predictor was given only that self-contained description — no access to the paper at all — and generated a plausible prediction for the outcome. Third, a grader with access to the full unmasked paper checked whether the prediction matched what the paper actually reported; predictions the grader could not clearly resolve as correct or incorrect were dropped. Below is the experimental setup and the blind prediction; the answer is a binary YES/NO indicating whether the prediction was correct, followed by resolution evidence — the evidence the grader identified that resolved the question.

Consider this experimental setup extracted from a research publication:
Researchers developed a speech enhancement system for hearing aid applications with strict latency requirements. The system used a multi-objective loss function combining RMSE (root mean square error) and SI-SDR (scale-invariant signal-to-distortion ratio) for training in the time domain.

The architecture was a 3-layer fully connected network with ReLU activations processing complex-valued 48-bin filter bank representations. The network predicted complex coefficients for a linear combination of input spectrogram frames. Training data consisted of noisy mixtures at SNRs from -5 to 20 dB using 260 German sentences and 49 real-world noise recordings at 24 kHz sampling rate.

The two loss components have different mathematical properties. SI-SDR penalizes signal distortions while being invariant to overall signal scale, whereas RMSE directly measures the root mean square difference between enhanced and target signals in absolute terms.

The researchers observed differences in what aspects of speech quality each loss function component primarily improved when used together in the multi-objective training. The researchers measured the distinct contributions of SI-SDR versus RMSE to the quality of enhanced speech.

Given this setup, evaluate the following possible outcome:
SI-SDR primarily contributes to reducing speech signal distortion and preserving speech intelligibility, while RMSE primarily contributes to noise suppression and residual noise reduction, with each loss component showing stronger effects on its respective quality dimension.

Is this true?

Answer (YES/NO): NO